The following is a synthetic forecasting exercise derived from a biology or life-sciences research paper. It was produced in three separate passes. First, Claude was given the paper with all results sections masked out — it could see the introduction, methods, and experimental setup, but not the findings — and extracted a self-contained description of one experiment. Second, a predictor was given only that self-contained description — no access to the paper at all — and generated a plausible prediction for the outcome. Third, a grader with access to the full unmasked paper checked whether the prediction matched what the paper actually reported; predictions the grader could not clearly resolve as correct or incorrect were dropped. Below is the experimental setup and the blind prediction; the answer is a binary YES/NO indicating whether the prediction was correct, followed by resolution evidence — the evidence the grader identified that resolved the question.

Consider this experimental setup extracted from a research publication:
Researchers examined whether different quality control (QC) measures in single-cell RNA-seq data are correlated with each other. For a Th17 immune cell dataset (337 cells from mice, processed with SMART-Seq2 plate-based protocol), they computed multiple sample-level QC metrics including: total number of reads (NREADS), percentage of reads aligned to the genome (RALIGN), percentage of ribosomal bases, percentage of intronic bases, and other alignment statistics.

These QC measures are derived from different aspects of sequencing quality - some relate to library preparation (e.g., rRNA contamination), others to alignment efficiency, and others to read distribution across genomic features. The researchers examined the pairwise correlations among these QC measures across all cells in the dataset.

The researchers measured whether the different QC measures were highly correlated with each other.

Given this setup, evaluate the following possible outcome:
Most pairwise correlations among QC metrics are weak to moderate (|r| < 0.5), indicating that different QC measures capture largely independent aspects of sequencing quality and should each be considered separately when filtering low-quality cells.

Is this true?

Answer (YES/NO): NO